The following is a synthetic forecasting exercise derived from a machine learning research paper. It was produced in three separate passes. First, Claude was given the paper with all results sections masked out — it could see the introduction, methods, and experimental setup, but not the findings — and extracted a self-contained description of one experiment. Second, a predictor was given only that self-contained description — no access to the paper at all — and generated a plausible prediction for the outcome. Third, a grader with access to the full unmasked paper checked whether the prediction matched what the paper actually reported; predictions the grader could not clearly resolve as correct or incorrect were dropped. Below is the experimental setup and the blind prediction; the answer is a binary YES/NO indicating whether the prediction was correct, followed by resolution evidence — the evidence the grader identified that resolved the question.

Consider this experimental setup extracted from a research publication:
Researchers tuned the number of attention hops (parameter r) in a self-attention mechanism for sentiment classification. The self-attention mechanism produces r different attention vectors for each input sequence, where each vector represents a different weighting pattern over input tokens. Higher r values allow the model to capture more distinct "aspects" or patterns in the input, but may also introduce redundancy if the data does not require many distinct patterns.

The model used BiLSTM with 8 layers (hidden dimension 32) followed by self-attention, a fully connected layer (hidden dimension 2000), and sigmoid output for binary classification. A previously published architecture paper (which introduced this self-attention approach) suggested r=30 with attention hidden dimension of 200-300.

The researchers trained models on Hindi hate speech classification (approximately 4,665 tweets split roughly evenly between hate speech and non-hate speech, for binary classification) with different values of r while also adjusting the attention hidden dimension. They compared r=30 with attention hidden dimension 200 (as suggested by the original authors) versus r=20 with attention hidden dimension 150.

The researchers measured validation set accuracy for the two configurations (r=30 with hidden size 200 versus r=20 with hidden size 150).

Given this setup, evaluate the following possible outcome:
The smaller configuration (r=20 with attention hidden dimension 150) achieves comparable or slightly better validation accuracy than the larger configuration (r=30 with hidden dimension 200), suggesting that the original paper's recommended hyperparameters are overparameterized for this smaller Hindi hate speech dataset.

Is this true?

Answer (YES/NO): YES